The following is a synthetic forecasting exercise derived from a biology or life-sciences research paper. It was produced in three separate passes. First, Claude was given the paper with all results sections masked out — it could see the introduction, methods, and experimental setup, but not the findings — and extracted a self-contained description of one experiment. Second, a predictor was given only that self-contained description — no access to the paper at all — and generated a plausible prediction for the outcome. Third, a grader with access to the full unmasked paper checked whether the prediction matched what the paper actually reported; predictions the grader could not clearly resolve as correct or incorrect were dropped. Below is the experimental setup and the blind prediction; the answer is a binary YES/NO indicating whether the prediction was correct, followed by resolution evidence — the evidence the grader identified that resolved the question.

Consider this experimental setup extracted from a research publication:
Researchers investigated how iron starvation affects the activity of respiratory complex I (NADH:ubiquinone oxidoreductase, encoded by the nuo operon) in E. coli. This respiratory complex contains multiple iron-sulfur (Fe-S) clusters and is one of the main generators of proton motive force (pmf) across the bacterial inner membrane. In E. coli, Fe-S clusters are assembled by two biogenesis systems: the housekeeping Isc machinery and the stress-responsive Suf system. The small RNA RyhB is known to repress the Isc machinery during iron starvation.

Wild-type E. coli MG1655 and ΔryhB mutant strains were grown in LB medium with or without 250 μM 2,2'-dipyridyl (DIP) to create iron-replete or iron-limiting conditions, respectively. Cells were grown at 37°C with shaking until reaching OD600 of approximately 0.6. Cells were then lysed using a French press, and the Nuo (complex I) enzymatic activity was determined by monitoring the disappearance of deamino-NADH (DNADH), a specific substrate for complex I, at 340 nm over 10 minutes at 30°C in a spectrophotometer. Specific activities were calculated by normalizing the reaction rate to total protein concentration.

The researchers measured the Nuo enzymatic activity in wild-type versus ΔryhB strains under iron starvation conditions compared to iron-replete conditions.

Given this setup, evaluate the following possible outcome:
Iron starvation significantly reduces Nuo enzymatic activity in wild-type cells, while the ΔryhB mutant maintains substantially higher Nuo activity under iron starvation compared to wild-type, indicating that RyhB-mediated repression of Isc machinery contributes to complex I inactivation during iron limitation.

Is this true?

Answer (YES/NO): NO